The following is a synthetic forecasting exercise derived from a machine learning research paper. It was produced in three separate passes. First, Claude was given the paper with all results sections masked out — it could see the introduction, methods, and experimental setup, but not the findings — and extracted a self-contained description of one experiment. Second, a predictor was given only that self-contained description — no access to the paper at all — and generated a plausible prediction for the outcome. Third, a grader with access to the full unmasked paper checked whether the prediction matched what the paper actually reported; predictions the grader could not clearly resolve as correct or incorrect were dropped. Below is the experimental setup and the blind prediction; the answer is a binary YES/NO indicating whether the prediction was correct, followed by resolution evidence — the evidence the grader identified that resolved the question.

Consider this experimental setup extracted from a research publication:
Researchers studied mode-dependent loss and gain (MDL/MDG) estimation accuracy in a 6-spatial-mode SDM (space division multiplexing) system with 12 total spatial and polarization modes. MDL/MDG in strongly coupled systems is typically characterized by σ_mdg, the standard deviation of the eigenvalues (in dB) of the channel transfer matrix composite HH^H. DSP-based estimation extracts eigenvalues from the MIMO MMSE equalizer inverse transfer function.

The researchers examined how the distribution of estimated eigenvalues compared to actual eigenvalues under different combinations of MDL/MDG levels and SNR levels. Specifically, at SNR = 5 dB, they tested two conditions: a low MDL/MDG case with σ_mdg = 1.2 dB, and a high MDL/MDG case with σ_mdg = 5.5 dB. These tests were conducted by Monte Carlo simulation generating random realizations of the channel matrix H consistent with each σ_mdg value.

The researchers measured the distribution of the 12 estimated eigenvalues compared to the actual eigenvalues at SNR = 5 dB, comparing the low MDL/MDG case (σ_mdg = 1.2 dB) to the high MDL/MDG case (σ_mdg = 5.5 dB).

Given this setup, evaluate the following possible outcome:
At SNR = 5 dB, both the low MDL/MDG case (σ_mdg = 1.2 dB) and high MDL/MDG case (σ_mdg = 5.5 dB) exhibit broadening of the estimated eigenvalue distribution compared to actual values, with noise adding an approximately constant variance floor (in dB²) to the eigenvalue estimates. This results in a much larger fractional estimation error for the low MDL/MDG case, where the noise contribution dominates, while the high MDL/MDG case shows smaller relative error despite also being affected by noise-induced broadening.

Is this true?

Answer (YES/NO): NO